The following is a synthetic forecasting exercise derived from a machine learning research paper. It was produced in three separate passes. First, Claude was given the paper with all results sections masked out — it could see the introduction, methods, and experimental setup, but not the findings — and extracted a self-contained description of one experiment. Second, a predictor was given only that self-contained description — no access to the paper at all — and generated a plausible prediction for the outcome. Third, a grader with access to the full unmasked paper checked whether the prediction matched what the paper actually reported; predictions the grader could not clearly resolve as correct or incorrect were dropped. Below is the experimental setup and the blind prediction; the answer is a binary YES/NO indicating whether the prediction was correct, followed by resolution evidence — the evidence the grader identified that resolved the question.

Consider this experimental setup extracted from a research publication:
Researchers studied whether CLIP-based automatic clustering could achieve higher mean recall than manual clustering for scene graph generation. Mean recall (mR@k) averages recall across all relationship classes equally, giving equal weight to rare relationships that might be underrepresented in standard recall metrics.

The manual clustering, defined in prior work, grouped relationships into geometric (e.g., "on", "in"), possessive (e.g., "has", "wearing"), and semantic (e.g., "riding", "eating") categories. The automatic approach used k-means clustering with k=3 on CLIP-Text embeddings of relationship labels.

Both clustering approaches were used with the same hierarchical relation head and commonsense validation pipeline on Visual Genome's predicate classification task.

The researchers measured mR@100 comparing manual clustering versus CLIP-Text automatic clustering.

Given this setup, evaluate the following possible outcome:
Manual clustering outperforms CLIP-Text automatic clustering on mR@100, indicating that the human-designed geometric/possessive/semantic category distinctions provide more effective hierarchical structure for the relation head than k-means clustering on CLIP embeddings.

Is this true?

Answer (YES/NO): NO